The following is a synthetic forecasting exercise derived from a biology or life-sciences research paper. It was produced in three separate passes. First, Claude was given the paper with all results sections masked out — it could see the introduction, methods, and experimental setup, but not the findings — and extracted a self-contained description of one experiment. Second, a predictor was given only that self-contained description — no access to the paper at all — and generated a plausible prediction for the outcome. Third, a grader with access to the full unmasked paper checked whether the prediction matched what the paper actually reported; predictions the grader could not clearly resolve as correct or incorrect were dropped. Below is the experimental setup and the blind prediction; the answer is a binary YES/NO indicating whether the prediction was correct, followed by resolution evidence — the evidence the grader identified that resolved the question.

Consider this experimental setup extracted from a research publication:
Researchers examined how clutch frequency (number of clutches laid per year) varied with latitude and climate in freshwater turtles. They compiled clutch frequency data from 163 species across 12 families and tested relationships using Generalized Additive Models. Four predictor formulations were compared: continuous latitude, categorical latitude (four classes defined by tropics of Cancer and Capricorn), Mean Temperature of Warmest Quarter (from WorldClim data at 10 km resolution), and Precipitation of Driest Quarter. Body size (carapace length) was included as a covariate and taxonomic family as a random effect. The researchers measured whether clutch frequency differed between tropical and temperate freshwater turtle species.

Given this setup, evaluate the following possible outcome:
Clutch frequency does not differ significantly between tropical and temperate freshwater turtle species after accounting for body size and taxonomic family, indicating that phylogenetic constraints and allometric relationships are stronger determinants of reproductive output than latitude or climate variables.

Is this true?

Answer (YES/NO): NO